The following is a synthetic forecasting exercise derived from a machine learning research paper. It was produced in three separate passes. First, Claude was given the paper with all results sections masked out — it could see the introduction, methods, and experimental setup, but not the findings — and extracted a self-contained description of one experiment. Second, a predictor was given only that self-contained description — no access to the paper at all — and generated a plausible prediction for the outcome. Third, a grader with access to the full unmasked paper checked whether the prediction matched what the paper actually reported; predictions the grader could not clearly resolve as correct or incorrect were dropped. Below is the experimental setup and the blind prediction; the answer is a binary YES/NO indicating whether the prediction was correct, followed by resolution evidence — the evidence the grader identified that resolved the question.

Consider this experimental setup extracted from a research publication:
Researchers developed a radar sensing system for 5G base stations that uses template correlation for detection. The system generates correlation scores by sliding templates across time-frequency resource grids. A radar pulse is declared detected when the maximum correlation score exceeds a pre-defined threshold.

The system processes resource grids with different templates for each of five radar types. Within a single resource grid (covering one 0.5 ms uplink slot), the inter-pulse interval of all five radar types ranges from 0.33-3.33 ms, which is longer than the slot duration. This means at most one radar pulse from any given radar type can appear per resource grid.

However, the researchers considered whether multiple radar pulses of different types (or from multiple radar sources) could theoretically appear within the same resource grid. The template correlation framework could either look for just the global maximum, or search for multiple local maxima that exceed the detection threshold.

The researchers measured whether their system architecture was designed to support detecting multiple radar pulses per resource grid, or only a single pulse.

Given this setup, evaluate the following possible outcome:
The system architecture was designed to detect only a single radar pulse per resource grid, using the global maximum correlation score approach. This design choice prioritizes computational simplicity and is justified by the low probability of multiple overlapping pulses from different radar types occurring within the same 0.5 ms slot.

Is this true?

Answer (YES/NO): NO